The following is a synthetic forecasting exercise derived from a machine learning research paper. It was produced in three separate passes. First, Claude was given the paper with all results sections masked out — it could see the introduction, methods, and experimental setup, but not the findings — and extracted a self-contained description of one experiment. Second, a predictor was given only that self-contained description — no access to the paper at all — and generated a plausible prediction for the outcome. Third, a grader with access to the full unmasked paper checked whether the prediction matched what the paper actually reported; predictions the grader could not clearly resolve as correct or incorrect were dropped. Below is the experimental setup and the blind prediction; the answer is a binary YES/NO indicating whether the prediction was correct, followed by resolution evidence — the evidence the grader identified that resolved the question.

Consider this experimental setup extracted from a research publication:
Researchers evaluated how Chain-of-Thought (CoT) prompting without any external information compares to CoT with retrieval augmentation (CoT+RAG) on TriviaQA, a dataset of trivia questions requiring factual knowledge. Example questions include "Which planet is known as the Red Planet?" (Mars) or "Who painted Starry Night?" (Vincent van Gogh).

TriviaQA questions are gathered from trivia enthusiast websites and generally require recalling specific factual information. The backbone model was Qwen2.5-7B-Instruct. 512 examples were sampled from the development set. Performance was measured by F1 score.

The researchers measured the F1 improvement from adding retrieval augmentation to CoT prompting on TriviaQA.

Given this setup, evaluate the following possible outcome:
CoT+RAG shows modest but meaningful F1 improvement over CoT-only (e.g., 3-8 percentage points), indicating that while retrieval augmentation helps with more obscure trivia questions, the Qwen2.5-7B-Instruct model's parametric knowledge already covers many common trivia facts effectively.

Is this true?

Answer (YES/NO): NO